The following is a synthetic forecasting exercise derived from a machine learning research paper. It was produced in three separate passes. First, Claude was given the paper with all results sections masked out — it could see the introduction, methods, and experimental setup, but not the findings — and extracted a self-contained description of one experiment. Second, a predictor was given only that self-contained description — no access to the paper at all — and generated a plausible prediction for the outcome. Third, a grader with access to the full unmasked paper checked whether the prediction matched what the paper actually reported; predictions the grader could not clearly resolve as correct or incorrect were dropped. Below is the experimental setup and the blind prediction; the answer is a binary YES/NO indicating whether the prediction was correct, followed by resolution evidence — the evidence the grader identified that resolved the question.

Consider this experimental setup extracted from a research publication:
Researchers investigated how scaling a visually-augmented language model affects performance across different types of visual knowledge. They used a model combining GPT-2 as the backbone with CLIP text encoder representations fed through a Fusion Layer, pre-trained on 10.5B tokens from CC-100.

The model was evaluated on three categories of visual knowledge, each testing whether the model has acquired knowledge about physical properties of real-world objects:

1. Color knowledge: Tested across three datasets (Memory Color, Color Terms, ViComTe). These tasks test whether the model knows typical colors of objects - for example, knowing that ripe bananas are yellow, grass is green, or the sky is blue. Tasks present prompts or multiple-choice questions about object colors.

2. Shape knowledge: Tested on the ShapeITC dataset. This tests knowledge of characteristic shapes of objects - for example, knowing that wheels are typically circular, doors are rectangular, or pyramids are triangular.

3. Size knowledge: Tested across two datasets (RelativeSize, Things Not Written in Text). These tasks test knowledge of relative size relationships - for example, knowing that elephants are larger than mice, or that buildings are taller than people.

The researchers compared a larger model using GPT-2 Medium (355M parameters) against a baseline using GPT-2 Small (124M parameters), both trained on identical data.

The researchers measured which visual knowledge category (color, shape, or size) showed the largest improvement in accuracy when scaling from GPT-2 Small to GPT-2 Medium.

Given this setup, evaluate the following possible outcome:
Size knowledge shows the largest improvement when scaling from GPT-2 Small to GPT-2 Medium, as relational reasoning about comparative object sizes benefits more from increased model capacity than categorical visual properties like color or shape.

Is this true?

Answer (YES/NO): NO